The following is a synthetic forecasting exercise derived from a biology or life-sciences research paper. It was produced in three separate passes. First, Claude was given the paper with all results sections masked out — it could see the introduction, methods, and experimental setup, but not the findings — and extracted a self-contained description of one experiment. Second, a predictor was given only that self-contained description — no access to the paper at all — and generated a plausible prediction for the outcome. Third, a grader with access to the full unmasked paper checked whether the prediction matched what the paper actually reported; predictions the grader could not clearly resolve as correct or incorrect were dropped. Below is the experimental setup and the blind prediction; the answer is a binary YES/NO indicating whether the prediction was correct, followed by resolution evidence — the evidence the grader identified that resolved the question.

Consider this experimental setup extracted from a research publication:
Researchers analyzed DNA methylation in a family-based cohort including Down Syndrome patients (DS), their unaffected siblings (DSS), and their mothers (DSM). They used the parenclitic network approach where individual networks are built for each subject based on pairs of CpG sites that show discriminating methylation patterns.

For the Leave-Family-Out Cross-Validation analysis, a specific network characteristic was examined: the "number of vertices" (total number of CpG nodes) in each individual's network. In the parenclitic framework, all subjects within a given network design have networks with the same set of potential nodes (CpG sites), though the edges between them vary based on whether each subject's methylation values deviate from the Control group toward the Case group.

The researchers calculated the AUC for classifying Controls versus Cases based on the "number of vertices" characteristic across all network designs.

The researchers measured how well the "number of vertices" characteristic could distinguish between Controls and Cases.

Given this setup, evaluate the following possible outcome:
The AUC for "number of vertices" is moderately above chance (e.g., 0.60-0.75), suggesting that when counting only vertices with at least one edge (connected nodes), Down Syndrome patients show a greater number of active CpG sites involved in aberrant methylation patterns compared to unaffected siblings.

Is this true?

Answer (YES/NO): NO